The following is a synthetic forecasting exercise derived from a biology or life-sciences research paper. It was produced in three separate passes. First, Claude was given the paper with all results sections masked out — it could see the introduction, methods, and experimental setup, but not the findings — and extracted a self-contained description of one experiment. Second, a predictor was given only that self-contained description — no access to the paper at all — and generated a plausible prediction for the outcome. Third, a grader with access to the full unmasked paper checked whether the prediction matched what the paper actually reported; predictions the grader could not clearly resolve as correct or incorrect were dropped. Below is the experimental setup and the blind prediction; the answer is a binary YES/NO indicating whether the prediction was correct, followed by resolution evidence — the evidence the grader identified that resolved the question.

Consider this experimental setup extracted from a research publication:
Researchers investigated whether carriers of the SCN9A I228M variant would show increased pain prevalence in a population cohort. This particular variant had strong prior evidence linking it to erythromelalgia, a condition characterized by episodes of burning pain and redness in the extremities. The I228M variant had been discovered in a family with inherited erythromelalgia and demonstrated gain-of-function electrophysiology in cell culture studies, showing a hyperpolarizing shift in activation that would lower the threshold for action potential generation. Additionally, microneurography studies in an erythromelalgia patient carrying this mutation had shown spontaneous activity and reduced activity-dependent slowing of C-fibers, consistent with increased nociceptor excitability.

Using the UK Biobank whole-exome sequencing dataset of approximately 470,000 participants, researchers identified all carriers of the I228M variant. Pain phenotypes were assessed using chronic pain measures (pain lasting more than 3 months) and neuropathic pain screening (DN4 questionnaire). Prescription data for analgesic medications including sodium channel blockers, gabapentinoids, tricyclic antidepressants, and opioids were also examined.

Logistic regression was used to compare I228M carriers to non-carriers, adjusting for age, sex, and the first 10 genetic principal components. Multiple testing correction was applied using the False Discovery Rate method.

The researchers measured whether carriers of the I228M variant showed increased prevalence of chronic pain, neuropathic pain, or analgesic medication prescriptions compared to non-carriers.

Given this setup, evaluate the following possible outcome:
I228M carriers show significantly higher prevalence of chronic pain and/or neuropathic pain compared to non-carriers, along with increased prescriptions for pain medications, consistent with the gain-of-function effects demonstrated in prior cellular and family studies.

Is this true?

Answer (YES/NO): NO